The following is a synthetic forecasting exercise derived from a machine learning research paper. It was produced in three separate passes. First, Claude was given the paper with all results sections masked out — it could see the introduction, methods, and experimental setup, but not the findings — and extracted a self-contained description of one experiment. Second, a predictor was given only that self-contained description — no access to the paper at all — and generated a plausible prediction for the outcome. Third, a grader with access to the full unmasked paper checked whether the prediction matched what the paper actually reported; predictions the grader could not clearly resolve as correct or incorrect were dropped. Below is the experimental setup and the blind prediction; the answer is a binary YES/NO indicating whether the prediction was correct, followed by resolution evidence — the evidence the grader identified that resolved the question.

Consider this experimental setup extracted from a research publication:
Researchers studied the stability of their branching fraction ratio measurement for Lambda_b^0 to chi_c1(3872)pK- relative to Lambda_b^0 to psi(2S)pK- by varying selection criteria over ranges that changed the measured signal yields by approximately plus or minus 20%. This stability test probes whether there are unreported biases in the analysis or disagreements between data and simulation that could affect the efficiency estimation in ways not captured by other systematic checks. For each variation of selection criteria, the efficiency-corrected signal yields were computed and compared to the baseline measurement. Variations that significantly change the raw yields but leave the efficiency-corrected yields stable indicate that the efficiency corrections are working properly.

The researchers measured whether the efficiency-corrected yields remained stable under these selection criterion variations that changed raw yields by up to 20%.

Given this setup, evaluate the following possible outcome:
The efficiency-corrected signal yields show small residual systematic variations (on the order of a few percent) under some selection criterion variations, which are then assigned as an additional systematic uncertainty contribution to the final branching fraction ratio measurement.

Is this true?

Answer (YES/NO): NO